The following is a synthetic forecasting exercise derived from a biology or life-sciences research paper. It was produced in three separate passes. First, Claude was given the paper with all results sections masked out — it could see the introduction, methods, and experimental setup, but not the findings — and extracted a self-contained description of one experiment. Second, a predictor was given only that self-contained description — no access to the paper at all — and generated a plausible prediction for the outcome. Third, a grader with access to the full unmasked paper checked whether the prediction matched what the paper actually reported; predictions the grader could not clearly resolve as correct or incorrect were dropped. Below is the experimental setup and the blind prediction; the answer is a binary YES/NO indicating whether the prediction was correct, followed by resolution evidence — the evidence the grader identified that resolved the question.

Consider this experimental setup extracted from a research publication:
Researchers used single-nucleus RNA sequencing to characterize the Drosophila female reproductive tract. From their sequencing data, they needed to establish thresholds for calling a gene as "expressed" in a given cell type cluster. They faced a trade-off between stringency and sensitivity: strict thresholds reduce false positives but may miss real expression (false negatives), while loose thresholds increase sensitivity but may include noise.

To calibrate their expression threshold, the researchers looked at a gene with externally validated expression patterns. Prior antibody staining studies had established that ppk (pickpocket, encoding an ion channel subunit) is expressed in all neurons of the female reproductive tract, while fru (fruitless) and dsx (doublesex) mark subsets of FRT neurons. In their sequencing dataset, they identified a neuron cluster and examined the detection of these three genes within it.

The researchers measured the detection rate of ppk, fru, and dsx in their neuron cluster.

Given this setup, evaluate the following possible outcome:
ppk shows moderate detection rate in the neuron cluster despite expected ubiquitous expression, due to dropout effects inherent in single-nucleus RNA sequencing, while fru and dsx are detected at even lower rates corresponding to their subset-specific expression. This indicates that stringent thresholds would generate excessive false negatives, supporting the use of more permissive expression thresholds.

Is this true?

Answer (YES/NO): NO